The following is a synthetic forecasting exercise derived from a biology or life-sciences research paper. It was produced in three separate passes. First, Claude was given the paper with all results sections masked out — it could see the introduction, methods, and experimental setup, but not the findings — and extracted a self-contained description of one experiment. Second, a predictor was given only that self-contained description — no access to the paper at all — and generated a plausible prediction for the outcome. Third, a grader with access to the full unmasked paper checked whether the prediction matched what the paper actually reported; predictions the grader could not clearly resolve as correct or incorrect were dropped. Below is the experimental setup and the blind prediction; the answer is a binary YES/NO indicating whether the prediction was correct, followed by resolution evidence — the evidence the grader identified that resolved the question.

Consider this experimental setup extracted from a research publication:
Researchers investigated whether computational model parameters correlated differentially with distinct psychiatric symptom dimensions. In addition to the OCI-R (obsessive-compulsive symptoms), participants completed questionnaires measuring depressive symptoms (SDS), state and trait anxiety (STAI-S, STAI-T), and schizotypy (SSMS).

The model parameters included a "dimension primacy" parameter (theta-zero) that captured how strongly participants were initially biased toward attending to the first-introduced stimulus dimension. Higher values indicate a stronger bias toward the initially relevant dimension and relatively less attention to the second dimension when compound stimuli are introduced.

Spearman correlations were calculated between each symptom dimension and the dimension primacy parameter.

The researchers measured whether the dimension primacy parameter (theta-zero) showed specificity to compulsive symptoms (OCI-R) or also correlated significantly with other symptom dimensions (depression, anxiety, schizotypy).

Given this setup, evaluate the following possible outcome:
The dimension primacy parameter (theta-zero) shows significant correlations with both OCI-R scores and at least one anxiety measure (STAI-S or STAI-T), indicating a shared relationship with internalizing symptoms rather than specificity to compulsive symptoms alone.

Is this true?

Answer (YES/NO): NO